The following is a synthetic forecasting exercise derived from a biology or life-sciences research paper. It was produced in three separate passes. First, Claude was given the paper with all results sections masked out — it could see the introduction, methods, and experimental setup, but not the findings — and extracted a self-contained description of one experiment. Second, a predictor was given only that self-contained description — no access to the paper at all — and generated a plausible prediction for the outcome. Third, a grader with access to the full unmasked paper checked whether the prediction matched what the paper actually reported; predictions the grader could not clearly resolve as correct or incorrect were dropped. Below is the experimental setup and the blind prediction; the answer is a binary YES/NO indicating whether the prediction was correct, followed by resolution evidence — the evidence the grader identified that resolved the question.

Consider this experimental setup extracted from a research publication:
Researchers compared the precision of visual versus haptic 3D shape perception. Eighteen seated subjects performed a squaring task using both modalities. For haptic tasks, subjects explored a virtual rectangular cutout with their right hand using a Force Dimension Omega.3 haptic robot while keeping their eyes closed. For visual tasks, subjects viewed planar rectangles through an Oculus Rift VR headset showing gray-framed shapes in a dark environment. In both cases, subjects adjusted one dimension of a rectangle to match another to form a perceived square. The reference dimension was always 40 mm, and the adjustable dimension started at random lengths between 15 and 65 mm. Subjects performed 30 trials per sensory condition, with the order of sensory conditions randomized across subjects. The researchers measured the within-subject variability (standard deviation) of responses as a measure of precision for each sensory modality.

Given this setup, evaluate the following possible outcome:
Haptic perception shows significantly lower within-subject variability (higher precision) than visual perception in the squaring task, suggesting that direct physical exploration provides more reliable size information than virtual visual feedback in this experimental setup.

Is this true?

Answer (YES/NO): NO